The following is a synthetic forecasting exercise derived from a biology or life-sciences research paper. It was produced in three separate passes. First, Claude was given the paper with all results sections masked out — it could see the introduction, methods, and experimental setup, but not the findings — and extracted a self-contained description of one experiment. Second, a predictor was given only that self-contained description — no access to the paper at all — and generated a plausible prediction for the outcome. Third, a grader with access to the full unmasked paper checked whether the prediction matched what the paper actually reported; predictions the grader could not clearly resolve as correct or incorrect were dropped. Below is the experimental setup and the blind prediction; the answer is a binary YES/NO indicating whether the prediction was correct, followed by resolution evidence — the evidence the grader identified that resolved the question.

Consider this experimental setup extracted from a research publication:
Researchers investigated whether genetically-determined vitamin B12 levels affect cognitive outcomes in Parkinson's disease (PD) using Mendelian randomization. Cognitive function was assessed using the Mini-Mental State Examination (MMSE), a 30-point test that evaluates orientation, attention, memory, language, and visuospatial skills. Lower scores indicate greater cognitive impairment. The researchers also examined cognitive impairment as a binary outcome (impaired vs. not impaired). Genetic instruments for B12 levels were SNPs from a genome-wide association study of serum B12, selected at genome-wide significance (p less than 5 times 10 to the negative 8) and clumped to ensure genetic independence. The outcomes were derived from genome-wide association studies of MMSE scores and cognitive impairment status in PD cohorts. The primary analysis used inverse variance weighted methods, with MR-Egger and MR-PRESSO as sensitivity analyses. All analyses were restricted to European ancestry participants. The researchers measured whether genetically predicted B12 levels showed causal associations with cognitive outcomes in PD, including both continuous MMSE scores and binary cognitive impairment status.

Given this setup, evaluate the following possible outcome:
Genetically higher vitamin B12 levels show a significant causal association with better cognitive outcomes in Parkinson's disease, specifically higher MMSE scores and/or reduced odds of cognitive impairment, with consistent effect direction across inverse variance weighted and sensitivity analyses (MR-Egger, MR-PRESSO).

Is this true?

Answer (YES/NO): NO